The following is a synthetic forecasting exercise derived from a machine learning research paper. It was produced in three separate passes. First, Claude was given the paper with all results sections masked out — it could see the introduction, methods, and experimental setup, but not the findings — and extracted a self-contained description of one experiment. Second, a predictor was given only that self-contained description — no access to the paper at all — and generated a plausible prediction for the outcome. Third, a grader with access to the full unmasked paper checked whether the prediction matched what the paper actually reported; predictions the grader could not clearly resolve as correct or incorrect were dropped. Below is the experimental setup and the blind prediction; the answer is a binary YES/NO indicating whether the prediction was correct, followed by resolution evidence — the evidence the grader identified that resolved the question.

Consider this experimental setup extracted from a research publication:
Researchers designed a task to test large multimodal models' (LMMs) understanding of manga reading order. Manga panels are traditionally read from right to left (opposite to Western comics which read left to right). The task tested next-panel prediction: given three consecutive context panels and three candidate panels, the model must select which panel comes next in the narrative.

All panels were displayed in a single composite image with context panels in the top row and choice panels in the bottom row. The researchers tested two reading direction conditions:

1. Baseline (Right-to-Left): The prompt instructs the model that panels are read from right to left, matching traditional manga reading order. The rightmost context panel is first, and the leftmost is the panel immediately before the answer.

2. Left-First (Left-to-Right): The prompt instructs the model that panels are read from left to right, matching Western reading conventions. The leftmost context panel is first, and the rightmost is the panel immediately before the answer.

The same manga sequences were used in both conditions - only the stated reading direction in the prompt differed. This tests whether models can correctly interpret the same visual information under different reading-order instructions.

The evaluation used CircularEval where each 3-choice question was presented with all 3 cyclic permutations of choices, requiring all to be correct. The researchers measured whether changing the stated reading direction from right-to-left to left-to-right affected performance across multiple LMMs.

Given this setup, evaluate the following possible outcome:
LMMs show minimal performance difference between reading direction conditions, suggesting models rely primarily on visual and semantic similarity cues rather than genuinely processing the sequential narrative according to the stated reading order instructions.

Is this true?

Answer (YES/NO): NO